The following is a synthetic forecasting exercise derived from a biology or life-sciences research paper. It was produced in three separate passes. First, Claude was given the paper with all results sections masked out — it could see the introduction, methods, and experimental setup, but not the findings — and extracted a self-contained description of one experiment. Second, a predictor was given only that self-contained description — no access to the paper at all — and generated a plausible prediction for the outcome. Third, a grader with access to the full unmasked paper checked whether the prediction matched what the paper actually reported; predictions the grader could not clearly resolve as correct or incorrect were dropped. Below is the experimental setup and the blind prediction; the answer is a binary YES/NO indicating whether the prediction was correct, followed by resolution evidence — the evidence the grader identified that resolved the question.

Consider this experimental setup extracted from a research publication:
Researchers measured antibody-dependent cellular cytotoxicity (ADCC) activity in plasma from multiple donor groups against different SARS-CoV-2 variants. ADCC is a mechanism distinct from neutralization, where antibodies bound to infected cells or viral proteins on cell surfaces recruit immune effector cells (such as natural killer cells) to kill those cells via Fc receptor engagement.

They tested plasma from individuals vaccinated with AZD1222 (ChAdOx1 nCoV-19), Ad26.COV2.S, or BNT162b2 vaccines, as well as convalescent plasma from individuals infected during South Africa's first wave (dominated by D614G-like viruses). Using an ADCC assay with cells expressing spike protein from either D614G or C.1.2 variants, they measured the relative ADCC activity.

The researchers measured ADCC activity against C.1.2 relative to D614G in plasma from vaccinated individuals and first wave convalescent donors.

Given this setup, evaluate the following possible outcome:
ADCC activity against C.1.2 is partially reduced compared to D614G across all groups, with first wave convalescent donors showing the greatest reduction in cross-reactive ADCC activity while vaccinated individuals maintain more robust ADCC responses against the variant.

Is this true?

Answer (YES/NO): NO